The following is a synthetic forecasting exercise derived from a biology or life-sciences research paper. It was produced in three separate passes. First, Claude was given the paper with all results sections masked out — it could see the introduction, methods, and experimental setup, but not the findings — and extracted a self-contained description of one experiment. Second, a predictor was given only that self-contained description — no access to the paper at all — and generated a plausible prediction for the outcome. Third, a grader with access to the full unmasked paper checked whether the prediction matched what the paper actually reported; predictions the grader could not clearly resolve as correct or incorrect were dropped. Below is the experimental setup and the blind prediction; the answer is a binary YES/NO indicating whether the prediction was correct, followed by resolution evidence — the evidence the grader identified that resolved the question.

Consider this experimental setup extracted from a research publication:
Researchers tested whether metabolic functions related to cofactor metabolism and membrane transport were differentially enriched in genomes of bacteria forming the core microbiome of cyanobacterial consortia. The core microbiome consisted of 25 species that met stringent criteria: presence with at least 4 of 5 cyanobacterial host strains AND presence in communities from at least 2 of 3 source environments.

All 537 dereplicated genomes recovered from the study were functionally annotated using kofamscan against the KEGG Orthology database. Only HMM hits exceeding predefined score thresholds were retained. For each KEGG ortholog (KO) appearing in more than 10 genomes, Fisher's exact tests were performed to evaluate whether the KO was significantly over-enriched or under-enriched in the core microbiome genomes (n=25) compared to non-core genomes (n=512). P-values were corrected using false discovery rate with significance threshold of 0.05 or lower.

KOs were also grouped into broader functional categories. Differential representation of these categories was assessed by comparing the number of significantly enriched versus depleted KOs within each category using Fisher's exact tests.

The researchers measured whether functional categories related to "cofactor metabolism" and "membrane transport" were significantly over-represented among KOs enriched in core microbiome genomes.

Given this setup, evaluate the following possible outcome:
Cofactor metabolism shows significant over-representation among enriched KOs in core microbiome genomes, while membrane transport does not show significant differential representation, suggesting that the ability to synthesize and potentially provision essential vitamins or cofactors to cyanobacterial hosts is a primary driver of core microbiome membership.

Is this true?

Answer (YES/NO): NO